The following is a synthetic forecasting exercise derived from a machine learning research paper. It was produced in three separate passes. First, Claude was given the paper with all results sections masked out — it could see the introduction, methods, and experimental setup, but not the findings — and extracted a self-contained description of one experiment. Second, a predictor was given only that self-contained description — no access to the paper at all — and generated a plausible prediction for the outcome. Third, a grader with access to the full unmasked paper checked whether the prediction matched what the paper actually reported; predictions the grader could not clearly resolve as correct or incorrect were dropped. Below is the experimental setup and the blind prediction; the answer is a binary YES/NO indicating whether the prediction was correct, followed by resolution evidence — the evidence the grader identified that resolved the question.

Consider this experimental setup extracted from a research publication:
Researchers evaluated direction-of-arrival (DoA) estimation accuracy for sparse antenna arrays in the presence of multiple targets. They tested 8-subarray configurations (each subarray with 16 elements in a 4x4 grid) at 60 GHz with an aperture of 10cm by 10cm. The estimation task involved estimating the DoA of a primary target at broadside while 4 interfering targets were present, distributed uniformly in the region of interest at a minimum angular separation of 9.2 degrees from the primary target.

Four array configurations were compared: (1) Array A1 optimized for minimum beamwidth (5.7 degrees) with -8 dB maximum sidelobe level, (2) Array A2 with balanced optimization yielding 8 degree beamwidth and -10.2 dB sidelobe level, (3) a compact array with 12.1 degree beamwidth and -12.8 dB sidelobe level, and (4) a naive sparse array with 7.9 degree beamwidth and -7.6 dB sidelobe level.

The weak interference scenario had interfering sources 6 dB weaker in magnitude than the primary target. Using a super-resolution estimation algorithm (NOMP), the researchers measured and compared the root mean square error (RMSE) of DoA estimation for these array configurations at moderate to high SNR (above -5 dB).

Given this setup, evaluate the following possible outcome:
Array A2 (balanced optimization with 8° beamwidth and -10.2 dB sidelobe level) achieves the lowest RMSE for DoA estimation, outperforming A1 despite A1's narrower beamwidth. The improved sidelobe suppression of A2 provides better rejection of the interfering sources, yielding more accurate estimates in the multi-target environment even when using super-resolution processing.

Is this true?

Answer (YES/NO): YES